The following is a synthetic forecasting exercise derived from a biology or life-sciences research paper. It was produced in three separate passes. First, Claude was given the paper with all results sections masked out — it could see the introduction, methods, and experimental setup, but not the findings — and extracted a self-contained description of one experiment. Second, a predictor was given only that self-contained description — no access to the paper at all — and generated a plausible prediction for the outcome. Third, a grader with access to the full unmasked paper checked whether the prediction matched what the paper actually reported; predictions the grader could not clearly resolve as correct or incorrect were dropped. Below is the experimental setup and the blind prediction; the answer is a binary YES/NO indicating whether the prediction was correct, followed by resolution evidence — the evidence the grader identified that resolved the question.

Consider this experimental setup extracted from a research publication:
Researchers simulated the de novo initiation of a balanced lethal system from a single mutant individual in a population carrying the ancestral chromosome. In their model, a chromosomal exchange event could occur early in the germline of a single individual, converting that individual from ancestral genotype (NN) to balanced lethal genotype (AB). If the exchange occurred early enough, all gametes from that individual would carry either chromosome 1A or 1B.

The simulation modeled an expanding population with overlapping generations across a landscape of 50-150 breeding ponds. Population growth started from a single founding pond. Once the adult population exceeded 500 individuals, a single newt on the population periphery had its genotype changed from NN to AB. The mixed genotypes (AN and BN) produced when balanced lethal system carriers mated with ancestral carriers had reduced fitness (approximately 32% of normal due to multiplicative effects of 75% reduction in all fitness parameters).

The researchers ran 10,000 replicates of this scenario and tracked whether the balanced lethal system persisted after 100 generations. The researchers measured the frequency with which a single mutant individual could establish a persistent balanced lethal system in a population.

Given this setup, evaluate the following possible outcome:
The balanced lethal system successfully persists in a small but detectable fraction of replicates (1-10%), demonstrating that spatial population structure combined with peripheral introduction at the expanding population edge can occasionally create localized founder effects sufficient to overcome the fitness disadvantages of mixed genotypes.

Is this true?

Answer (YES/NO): NO